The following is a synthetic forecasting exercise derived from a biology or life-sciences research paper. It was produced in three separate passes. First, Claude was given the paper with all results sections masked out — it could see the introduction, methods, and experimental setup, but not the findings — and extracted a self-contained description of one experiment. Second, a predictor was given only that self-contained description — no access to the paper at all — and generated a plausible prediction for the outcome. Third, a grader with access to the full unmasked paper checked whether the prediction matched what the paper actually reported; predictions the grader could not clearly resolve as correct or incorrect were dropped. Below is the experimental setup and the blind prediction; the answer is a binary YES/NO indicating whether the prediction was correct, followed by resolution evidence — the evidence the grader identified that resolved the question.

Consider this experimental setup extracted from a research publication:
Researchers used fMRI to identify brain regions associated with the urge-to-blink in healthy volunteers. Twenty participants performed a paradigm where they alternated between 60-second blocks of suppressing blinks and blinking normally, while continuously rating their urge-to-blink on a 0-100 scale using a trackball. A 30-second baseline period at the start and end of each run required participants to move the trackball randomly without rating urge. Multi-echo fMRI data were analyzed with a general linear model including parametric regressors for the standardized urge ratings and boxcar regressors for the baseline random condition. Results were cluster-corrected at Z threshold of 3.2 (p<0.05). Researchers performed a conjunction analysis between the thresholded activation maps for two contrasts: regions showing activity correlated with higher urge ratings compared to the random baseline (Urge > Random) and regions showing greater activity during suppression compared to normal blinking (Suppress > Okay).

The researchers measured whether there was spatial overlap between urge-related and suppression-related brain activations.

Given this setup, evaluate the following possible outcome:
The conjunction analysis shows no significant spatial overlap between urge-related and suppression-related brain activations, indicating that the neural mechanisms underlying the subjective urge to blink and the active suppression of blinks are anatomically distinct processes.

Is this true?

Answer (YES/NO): NO